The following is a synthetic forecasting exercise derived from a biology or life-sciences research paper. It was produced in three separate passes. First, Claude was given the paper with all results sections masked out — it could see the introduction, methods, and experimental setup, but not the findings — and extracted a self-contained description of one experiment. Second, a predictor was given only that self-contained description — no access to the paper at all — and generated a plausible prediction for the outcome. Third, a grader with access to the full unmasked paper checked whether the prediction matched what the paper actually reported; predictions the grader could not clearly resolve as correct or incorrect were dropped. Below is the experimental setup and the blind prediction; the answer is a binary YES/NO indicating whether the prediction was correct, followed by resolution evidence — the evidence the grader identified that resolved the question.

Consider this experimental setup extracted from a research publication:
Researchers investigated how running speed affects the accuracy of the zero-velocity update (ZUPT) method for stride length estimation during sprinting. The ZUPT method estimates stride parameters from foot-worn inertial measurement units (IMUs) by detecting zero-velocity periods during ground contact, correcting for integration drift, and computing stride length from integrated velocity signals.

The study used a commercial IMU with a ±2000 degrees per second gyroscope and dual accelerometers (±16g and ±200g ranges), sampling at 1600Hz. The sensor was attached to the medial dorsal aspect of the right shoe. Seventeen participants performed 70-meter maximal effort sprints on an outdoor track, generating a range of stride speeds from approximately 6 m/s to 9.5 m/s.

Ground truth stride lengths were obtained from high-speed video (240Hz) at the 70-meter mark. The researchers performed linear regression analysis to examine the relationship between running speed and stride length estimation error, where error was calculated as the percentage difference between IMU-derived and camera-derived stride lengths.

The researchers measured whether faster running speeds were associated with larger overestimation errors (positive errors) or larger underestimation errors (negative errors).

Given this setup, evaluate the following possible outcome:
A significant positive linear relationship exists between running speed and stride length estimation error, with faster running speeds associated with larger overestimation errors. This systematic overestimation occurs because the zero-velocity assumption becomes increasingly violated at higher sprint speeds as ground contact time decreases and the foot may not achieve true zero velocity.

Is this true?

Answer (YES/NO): NO